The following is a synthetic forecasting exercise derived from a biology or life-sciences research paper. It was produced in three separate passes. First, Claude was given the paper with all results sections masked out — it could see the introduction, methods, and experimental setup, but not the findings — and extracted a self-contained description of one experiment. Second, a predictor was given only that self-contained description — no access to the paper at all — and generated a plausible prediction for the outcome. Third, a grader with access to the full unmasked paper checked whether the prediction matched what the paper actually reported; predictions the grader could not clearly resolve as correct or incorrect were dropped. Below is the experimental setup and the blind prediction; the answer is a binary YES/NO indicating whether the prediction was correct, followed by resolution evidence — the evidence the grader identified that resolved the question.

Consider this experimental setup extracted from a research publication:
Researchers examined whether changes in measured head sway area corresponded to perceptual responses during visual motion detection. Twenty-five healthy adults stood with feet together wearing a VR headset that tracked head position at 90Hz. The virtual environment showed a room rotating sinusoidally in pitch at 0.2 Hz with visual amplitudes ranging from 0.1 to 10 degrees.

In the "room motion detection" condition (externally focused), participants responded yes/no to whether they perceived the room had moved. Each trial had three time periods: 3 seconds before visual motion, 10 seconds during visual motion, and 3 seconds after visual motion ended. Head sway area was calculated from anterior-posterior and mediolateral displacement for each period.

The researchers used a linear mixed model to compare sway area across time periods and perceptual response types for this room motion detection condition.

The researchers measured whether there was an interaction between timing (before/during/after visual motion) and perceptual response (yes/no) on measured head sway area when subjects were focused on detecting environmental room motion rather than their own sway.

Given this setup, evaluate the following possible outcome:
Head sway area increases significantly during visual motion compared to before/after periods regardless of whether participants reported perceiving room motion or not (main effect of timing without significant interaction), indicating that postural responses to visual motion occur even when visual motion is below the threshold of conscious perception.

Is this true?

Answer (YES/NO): YES